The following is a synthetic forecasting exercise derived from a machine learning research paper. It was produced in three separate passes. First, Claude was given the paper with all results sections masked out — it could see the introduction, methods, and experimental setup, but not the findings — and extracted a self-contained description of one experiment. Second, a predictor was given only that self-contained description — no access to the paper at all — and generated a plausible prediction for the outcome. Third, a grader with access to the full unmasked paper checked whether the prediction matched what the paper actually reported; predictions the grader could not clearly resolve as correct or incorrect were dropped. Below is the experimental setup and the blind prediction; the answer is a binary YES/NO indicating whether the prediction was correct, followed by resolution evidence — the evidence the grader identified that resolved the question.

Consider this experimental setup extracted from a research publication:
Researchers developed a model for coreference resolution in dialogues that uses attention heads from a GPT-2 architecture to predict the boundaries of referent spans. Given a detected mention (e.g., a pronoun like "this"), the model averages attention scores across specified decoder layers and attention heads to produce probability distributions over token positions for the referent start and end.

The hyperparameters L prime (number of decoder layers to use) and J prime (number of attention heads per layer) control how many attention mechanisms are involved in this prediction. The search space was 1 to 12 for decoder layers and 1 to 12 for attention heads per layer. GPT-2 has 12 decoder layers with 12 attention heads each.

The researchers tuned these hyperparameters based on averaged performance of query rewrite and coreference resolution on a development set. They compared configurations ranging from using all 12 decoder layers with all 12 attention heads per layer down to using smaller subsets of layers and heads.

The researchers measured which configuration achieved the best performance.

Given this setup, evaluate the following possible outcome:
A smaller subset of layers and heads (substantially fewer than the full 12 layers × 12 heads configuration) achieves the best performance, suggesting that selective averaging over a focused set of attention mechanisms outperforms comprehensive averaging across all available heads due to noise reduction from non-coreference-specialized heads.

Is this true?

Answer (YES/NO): YES